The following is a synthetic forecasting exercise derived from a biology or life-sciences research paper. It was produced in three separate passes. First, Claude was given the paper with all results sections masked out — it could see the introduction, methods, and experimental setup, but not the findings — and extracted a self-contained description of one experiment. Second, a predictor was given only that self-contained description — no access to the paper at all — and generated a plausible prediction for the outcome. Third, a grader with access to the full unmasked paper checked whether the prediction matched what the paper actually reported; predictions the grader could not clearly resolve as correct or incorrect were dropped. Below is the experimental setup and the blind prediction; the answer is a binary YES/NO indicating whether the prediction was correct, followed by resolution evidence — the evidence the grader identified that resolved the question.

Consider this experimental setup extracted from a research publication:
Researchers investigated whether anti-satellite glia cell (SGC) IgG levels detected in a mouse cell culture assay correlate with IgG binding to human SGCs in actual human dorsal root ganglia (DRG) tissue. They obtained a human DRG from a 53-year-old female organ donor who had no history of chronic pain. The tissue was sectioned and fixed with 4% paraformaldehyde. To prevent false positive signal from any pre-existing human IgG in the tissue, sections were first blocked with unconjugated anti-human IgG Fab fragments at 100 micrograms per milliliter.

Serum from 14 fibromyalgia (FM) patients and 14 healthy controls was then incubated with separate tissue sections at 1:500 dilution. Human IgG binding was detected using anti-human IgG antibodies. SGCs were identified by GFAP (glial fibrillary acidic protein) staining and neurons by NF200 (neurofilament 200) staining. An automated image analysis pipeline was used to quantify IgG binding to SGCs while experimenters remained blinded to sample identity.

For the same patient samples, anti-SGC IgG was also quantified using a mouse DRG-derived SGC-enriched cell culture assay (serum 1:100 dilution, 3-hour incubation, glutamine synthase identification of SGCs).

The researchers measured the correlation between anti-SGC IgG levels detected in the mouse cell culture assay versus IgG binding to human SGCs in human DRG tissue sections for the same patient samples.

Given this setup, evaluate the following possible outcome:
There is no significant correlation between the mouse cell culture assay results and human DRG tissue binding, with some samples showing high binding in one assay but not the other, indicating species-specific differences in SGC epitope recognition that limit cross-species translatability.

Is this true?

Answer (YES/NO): NO